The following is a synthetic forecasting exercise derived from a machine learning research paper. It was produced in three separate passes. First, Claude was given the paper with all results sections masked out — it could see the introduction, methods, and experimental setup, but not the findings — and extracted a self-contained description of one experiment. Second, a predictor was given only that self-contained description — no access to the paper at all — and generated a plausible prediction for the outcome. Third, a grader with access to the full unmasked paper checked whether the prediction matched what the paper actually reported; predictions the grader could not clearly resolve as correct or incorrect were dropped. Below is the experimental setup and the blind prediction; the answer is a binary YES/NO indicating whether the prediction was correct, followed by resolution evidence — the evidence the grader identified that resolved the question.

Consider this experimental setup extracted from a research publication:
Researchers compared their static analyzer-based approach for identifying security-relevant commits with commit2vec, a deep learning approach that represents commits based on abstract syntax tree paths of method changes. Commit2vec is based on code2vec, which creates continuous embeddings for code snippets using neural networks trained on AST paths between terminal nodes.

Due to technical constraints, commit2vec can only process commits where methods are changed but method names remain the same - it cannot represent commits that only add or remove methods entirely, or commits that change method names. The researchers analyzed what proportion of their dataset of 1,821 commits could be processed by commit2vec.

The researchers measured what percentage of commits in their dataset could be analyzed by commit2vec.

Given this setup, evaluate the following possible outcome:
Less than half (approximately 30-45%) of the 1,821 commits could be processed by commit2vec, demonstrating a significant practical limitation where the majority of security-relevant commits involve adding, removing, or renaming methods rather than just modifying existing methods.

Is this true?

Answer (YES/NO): NO